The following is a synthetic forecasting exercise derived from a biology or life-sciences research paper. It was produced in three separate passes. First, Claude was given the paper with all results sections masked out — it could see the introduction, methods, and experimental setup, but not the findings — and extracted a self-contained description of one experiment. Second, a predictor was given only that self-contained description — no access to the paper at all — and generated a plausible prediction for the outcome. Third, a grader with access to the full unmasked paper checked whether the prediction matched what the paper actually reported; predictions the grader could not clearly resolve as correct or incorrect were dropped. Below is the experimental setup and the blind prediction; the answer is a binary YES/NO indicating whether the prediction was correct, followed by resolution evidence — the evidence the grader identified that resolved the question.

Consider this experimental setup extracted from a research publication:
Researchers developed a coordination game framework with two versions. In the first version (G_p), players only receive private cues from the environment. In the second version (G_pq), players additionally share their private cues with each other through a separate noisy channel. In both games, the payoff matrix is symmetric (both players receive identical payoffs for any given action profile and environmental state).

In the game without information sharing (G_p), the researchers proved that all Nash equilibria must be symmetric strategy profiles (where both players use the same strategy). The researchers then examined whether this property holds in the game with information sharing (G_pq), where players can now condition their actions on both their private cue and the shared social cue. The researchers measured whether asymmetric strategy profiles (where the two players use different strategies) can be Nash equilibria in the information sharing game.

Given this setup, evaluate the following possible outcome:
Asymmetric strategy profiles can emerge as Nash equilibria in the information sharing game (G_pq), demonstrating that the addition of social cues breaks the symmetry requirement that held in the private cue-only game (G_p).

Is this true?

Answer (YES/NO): YES